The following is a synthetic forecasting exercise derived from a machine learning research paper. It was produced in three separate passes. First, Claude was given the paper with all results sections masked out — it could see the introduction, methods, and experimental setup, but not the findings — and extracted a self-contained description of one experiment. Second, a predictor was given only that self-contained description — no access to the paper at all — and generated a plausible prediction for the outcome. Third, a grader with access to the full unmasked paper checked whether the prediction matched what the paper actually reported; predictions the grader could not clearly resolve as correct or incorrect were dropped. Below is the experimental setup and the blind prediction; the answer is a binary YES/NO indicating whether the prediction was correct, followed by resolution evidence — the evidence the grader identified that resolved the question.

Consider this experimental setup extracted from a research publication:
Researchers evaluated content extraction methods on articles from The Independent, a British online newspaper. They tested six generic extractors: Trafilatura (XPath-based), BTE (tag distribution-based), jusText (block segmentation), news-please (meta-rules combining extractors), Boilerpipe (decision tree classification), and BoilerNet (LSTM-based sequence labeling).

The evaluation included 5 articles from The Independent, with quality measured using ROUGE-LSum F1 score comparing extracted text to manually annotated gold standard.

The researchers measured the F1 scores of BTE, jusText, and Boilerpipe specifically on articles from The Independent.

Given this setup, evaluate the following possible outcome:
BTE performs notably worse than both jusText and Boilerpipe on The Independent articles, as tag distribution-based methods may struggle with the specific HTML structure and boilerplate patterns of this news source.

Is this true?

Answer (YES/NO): NO